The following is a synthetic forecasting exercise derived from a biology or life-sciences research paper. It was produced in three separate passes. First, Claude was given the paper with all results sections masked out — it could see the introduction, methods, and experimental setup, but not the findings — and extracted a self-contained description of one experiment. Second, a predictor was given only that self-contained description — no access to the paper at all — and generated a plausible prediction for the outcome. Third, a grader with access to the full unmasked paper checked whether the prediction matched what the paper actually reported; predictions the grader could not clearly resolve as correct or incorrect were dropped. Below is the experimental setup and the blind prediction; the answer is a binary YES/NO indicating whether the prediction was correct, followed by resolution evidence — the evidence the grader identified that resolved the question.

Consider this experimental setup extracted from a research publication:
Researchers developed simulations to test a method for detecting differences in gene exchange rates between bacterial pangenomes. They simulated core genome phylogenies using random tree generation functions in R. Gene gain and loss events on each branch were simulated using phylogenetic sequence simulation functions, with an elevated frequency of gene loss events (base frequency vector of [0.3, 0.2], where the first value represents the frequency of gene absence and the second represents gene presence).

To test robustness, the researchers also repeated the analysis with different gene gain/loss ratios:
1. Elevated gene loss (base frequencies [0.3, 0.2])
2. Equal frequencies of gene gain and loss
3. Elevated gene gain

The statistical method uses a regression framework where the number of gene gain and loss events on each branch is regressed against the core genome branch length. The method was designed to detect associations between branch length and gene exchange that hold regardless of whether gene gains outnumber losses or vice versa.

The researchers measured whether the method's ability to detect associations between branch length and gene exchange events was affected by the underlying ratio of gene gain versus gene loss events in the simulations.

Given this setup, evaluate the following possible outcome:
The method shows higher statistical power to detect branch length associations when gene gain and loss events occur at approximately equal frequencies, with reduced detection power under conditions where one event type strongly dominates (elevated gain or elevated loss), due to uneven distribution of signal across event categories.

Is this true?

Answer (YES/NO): NO